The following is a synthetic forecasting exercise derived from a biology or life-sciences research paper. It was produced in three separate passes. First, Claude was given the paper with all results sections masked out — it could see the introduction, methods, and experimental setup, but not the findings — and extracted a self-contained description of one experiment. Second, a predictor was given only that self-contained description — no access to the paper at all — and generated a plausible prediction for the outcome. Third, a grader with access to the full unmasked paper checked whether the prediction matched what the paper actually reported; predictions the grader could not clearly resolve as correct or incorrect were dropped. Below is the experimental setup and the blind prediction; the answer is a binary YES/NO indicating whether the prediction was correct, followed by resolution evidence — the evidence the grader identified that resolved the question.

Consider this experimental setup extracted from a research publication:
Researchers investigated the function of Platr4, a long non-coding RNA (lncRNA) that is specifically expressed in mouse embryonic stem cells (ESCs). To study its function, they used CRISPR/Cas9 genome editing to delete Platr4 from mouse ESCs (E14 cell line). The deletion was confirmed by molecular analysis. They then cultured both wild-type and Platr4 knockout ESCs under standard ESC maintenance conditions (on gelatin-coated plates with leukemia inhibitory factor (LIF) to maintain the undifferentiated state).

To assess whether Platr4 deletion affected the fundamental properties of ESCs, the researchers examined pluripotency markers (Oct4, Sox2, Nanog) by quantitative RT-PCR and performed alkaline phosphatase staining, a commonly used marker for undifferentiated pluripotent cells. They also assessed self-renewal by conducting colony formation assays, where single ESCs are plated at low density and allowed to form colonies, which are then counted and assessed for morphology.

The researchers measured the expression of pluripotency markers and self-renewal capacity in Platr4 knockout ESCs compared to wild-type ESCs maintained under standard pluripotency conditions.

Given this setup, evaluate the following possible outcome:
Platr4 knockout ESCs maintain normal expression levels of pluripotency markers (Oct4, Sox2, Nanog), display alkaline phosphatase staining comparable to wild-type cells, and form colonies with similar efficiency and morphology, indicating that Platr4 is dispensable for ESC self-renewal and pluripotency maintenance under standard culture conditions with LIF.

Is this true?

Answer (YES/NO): YES